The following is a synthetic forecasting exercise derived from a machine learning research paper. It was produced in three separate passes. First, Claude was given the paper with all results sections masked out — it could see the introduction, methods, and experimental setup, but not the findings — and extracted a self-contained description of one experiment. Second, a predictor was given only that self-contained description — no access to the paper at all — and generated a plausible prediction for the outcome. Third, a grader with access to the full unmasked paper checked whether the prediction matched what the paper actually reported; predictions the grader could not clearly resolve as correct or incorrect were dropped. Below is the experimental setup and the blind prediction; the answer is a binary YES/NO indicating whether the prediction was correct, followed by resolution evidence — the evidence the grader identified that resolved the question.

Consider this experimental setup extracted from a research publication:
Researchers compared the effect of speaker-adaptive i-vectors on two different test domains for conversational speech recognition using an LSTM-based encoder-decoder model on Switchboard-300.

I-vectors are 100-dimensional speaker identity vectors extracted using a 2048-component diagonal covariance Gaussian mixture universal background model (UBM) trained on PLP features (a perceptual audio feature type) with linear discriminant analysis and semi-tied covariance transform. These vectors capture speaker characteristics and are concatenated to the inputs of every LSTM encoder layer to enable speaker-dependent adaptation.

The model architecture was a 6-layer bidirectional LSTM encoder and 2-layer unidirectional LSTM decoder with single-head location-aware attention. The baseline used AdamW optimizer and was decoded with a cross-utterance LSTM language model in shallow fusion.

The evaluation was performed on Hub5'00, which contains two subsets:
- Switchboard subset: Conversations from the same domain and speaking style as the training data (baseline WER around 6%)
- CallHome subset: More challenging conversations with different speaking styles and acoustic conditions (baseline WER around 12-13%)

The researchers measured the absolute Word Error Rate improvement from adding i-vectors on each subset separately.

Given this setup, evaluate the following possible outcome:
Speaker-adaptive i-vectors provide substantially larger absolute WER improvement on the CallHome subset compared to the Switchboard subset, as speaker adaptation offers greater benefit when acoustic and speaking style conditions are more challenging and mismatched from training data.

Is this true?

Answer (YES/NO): NO